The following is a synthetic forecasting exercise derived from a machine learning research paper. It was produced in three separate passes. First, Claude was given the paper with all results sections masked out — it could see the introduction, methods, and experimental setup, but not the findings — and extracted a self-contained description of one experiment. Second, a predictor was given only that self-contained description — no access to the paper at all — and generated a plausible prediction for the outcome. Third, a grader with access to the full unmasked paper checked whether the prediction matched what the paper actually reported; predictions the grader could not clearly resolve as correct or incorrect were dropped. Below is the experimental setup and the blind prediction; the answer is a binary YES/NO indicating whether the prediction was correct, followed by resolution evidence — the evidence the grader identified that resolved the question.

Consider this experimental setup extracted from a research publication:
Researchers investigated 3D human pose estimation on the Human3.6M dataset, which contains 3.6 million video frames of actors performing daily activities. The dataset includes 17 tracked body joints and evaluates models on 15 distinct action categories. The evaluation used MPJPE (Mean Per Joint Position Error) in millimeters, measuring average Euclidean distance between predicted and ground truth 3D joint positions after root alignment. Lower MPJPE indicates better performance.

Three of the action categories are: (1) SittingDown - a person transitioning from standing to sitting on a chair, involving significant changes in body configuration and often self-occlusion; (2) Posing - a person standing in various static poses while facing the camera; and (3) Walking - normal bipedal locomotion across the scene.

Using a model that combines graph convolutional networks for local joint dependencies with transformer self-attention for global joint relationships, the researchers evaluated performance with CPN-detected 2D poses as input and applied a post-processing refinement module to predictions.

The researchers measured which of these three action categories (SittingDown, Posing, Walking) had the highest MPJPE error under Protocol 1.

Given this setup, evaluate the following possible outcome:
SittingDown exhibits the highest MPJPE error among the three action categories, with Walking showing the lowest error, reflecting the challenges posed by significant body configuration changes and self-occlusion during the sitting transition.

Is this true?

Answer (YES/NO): YES